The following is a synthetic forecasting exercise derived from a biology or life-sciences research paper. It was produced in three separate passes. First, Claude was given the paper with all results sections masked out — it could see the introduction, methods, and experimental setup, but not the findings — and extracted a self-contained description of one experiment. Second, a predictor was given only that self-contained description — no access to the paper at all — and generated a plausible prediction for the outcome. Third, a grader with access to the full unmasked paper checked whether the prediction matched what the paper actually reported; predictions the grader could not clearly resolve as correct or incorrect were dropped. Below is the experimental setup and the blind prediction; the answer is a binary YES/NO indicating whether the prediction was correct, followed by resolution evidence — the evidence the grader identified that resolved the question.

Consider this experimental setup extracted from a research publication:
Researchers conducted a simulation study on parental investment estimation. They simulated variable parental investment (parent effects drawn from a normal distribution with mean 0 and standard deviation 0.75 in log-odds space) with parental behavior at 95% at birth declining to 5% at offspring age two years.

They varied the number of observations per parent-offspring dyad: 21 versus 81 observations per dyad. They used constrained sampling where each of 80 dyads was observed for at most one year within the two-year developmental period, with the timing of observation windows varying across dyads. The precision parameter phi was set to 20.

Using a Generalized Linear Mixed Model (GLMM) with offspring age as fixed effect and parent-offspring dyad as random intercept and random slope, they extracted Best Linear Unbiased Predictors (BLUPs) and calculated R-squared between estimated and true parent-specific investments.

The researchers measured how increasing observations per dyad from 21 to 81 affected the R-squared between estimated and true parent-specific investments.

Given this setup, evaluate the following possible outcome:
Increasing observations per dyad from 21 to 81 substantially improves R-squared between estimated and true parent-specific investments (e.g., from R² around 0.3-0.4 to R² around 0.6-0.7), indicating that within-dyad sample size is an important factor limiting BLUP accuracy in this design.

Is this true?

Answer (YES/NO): NO